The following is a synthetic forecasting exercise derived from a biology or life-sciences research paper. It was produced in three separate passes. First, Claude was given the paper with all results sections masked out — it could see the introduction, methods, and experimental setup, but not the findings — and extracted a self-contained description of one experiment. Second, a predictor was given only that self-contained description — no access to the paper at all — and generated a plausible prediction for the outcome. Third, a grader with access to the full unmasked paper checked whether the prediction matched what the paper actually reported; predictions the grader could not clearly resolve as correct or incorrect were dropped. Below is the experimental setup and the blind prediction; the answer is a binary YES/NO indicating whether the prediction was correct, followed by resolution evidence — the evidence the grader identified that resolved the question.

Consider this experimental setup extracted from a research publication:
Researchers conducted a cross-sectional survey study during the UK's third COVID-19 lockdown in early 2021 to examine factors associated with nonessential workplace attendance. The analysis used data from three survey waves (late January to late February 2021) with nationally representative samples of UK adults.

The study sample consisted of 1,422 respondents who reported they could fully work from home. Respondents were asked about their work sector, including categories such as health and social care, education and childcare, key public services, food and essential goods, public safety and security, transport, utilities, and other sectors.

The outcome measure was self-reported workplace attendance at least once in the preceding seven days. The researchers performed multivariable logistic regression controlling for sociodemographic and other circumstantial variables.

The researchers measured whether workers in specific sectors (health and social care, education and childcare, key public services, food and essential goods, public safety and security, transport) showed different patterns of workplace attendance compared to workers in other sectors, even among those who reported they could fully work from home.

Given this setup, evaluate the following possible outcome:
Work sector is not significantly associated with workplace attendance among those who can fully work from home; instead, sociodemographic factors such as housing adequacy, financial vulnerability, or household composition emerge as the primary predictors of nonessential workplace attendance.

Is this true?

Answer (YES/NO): NO